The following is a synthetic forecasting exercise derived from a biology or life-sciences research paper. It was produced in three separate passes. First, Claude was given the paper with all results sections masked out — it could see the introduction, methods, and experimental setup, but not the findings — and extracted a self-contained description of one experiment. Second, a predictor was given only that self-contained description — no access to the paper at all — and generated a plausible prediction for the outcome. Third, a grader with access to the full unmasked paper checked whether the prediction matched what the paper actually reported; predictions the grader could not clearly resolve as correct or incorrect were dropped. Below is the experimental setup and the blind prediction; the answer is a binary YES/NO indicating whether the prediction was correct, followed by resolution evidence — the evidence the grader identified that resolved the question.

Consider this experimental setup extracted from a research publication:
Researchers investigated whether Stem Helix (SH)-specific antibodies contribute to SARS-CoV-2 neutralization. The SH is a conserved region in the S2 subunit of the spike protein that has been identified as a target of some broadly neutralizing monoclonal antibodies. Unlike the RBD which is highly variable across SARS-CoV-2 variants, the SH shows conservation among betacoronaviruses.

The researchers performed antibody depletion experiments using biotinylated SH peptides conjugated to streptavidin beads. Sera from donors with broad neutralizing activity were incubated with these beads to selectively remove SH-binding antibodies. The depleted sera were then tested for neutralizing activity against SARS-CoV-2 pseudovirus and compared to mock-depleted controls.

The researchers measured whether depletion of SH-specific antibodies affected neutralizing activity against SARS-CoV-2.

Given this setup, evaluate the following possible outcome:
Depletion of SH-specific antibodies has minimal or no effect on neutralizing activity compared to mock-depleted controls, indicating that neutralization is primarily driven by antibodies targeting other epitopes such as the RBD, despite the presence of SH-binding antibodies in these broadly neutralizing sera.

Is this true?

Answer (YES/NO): YES